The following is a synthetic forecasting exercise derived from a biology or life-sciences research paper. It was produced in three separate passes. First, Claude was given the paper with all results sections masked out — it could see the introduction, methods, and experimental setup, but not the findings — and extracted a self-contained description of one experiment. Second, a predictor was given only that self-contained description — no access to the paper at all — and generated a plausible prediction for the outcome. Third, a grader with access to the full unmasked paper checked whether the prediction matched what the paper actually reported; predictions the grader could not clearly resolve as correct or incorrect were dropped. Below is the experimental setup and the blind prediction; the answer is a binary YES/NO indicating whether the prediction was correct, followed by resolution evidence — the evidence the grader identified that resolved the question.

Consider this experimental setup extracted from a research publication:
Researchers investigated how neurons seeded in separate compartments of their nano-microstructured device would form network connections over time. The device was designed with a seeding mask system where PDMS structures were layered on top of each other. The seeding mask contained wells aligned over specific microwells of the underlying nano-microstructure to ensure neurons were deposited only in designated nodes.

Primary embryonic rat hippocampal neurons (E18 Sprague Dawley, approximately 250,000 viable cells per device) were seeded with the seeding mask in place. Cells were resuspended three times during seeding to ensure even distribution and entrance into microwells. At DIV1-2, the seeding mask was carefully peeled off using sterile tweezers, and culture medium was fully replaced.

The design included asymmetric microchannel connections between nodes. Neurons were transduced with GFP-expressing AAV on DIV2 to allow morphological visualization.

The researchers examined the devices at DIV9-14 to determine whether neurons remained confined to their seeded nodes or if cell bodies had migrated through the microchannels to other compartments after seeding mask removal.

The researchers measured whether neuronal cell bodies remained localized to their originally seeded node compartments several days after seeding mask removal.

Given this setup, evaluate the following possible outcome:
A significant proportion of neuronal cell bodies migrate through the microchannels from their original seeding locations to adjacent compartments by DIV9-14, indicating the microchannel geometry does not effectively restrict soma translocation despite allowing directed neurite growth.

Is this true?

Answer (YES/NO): NO